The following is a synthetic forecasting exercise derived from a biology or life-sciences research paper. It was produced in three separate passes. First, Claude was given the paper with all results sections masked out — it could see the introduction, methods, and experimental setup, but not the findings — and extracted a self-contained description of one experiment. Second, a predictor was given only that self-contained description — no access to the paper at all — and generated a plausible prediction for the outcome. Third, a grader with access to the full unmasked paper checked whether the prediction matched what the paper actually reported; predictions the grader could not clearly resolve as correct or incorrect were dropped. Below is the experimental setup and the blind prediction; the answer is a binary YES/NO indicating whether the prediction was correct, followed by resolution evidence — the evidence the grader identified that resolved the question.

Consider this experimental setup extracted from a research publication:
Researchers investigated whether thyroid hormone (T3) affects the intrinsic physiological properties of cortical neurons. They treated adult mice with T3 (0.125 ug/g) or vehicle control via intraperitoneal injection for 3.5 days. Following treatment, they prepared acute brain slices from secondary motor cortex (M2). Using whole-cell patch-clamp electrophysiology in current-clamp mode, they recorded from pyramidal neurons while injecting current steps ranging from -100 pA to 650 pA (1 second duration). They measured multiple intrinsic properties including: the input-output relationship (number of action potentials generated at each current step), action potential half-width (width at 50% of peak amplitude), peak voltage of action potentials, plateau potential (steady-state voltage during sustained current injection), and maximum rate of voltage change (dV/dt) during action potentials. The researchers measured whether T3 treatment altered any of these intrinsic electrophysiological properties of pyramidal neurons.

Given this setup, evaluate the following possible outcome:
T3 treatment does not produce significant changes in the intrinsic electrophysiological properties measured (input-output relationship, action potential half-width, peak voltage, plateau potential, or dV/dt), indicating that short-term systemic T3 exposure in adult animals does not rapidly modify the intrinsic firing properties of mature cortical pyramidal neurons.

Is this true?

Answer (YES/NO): YES